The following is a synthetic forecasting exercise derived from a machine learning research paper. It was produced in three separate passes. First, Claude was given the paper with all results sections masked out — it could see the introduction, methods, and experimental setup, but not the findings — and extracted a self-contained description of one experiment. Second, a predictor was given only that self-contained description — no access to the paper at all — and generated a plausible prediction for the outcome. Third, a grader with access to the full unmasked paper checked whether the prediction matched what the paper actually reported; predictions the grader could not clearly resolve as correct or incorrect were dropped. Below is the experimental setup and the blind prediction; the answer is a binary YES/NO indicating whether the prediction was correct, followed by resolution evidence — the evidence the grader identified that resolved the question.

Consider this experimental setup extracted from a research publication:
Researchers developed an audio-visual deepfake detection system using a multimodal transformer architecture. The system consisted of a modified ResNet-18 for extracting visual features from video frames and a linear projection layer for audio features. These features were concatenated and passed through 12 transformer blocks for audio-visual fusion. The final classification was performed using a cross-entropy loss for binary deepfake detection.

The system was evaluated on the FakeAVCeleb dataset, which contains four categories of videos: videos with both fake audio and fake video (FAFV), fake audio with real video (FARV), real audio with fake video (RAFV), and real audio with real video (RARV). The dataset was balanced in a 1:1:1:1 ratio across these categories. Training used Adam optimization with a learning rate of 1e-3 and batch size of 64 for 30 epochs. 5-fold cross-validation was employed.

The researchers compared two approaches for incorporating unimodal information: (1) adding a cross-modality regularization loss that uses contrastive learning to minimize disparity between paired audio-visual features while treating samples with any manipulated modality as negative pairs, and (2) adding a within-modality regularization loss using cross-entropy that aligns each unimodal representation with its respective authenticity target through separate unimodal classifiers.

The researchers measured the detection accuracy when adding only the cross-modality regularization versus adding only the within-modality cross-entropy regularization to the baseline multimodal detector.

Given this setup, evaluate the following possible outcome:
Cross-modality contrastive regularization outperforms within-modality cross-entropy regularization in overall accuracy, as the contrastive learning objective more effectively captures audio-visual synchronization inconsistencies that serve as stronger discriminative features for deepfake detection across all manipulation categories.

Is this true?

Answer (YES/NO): NO